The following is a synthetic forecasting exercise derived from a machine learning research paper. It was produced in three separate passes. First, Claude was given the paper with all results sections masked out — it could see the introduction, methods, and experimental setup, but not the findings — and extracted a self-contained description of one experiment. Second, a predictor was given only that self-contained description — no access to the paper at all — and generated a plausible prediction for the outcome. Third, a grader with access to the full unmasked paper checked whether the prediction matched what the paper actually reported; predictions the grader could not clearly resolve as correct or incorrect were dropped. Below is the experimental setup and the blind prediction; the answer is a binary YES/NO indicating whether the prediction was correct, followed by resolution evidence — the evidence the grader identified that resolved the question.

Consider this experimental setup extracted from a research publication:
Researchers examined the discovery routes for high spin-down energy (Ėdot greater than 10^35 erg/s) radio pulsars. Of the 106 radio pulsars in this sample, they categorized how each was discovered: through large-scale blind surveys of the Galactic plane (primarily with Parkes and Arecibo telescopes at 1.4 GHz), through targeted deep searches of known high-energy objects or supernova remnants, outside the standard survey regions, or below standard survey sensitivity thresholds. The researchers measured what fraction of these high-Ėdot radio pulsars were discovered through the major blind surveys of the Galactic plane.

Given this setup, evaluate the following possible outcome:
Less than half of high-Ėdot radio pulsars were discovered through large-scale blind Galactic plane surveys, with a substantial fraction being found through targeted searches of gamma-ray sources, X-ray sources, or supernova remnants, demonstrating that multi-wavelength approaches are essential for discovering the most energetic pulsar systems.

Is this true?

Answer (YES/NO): NO